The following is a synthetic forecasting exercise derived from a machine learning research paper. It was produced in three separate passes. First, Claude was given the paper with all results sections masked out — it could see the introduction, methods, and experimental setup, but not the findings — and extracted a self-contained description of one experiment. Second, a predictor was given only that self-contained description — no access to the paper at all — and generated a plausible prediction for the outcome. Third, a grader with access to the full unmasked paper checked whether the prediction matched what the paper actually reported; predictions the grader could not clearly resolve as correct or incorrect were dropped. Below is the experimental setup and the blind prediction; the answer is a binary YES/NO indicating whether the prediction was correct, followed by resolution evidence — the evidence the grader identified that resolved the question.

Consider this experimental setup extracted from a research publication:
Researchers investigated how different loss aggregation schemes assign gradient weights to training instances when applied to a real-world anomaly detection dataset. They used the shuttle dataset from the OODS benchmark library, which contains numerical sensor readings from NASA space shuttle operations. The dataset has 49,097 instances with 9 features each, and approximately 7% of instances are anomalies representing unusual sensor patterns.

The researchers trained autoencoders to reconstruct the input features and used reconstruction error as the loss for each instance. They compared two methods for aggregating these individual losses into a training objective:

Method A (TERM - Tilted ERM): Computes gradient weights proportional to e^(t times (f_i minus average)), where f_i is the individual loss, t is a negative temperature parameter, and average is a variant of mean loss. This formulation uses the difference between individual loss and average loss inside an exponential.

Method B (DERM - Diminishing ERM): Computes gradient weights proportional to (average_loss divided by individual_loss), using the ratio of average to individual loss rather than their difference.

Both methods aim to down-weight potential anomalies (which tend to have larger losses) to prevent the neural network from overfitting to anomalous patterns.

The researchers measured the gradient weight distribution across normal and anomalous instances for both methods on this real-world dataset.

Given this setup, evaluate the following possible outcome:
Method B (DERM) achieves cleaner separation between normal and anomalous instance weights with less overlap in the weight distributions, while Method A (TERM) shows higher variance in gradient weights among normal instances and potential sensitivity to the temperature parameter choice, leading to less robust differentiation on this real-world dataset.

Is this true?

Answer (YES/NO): NO